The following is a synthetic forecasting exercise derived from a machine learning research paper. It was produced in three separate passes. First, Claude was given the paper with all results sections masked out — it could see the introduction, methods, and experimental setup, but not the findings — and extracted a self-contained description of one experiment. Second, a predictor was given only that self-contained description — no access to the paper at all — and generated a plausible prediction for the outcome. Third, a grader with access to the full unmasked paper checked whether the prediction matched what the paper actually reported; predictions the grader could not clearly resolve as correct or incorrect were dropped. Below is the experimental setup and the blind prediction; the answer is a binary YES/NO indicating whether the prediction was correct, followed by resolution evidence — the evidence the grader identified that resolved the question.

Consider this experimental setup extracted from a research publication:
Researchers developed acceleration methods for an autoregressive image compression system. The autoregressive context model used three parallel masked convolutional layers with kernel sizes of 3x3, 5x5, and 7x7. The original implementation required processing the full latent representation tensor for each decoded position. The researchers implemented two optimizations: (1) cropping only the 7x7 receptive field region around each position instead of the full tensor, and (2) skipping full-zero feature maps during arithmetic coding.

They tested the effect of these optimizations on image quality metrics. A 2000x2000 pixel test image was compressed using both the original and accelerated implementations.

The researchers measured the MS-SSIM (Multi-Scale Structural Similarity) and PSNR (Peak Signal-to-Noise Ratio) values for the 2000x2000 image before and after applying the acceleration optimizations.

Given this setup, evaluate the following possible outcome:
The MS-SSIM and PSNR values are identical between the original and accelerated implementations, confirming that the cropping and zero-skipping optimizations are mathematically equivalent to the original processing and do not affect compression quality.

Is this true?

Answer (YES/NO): YES